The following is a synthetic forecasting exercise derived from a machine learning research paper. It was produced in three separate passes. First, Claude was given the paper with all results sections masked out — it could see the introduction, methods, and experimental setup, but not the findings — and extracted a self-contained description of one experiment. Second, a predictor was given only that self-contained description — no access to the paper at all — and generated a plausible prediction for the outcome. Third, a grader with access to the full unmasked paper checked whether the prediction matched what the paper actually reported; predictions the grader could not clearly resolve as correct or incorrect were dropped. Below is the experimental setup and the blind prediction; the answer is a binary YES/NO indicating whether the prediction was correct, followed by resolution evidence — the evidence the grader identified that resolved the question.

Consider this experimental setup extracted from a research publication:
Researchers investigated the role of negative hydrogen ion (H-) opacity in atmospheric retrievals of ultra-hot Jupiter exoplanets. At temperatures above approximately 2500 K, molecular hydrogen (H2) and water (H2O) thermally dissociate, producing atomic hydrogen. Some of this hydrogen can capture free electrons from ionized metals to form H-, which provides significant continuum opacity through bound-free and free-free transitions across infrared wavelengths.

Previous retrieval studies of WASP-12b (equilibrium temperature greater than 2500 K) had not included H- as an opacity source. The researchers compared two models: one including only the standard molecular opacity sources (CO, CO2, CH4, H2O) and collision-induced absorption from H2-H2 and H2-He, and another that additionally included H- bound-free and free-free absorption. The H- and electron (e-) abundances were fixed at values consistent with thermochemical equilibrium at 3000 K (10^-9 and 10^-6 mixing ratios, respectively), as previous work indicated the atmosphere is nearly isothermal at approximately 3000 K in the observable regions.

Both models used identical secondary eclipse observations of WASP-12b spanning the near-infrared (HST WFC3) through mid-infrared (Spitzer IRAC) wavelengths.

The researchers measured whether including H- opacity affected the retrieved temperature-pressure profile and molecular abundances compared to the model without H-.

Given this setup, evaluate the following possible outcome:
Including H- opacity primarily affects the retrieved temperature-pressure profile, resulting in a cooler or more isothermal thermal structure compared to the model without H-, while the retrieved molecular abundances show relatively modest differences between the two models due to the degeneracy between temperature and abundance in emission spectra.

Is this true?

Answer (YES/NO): NO